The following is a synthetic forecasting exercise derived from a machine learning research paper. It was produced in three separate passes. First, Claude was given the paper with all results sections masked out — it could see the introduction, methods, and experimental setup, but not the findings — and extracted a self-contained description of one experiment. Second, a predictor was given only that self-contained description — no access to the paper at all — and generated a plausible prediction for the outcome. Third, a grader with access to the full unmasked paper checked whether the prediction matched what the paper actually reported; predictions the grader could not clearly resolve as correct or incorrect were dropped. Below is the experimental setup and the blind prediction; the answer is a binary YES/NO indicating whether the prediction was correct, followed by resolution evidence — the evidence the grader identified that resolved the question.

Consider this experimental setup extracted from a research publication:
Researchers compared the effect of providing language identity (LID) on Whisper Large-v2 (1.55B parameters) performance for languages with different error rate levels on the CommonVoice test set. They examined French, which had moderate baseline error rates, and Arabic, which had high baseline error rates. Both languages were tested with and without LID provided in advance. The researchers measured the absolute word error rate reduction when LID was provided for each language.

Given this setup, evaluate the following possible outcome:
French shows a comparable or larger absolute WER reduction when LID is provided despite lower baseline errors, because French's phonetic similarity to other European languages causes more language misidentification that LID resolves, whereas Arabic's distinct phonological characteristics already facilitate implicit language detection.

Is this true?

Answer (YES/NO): YES